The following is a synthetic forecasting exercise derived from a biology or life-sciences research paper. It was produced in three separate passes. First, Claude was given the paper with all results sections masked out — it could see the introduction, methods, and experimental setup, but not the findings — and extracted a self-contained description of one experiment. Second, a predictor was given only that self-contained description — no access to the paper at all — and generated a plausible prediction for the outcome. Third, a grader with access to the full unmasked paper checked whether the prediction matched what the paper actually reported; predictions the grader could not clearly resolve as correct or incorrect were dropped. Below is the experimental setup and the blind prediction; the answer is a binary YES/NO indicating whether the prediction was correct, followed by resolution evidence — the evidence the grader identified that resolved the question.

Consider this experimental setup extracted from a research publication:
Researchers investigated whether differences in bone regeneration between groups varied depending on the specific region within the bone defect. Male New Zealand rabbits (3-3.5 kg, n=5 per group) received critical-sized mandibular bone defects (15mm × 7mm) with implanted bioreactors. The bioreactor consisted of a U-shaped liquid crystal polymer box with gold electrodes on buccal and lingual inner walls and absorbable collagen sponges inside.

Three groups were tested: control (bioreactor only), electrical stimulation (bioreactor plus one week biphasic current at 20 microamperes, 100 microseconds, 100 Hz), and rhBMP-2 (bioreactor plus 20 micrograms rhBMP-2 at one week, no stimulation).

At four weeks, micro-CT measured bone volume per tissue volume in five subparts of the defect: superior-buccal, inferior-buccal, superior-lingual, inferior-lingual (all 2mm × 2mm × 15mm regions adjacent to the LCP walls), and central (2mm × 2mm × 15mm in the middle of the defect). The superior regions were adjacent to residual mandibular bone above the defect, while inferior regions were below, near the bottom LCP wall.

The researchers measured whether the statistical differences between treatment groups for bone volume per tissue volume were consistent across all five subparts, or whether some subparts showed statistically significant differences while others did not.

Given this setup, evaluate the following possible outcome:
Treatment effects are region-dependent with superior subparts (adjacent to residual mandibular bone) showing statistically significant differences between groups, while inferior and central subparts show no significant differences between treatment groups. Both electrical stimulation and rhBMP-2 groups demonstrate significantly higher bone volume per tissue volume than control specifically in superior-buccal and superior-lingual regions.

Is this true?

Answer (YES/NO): YES